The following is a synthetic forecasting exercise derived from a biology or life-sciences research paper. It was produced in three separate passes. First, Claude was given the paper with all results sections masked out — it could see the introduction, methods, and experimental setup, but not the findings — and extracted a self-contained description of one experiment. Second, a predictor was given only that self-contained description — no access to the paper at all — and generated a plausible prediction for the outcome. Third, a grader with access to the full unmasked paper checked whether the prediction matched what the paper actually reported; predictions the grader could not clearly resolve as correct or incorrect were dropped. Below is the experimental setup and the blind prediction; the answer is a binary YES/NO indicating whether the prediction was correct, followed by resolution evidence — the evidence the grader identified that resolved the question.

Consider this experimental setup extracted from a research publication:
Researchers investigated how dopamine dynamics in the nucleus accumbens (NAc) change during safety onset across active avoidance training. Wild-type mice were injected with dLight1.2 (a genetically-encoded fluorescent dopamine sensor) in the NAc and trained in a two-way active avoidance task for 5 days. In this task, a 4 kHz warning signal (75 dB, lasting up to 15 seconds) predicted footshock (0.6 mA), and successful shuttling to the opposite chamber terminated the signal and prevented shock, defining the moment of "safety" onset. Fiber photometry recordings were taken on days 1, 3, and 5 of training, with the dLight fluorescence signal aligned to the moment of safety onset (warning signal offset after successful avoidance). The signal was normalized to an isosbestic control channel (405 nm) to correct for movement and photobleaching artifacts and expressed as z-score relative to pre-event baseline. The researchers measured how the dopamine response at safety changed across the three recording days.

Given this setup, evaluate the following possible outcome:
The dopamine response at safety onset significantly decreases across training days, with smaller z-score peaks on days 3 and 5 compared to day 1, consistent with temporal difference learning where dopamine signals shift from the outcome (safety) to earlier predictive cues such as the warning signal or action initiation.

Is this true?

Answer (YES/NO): NO